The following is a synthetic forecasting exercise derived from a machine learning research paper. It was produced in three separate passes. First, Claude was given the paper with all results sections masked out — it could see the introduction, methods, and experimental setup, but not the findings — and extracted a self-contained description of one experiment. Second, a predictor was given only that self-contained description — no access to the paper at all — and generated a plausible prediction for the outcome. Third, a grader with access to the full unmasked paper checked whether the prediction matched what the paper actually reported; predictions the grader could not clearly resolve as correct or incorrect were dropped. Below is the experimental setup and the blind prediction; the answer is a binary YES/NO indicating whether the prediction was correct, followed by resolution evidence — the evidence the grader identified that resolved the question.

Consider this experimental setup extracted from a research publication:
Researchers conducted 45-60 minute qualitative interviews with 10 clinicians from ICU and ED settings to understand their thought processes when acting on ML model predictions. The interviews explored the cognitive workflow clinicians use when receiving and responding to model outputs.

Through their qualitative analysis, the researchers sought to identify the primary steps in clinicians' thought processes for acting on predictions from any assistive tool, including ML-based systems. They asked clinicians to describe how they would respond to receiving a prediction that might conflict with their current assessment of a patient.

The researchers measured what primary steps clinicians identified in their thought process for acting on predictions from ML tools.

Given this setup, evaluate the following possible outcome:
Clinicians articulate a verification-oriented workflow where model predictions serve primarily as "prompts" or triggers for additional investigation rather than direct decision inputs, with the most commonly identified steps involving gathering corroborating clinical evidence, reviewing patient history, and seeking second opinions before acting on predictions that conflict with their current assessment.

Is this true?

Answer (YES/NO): NO